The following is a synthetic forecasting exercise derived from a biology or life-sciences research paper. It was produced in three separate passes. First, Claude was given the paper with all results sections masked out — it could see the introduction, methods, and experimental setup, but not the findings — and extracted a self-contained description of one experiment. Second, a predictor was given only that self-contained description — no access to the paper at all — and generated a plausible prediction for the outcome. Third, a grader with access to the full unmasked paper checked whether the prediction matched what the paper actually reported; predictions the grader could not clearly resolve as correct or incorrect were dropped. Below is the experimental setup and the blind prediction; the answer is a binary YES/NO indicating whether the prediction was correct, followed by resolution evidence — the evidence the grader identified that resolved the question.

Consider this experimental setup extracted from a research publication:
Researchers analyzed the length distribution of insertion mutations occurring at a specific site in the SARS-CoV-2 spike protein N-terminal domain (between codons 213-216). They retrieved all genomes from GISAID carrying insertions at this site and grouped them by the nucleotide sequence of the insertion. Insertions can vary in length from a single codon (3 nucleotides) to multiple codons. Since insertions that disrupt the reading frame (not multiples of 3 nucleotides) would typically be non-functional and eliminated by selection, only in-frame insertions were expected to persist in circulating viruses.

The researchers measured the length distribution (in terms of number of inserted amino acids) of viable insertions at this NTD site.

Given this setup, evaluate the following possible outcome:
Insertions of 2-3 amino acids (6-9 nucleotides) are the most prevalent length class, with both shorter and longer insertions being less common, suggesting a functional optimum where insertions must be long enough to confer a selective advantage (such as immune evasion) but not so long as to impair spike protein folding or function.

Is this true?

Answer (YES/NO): NO